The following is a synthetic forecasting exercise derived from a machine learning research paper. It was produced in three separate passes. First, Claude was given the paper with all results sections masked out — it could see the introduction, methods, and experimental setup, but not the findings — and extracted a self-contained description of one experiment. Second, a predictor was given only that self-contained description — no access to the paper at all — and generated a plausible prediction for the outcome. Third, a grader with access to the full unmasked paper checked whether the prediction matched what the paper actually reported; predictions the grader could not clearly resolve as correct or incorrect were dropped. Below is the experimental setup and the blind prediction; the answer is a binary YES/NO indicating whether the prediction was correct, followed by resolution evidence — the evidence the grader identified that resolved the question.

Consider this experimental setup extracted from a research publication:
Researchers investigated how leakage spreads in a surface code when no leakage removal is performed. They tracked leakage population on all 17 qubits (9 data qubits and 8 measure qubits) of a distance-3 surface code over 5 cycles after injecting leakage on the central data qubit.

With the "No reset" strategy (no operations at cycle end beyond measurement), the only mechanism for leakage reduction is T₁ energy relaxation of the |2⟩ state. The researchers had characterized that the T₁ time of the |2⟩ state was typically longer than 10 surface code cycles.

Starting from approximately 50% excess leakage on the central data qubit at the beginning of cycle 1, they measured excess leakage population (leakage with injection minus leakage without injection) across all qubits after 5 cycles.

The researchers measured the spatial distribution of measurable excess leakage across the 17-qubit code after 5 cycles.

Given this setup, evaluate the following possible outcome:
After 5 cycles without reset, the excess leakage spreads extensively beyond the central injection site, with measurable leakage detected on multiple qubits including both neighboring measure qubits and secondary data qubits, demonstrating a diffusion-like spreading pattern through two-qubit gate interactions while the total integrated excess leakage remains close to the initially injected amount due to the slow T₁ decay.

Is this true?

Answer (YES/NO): YES